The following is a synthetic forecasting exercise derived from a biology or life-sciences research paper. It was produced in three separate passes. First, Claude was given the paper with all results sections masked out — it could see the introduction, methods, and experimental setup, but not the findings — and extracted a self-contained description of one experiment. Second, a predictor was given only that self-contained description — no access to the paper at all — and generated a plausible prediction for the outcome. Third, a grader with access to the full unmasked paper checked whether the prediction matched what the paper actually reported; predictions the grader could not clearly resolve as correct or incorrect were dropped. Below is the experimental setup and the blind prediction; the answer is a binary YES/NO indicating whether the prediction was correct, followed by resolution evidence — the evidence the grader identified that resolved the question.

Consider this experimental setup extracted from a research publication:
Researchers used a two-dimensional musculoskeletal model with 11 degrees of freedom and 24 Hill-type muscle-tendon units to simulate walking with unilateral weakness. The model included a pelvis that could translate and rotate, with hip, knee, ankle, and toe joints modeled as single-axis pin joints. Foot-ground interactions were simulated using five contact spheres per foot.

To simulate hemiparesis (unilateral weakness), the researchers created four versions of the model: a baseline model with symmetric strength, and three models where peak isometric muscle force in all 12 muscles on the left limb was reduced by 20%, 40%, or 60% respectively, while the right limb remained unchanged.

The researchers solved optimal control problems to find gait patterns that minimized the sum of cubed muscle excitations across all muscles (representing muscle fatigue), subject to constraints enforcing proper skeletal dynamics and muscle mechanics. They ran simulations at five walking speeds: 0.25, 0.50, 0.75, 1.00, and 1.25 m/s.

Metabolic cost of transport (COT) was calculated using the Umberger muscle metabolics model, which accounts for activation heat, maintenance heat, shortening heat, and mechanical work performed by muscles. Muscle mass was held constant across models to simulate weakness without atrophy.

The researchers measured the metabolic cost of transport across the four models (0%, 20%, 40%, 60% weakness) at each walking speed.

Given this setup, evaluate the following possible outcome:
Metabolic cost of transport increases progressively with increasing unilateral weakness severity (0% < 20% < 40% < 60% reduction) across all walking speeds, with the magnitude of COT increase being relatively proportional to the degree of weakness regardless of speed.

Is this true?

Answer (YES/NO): NO